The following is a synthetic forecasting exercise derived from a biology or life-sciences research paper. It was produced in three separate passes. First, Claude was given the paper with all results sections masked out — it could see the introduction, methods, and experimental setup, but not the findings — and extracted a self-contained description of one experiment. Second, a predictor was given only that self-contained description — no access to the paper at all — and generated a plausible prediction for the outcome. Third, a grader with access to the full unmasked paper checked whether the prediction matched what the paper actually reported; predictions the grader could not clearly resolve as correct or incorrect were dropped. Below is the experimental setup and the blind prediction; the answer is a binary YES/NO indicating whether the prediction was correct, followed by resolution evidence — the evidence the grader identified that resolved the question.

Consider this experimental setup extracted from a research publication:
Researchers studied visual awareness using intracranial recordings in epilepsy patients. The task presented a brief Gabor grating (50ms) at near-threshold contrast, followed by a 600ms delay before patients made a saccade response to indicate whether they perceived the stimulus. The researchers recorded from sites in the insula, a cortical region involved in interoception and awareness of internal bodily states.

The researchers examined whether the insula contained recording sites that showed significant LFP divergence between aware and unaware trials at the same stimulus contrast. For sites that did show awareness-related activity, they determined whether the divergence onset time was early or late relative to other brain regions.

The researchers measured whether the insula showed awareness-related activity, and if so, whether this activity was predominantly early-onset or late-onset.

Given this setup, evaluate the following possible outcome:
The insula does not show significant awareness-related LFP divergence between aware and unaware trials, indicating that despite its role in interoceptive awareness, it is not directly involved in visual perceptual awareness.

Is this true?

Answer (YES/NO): NO